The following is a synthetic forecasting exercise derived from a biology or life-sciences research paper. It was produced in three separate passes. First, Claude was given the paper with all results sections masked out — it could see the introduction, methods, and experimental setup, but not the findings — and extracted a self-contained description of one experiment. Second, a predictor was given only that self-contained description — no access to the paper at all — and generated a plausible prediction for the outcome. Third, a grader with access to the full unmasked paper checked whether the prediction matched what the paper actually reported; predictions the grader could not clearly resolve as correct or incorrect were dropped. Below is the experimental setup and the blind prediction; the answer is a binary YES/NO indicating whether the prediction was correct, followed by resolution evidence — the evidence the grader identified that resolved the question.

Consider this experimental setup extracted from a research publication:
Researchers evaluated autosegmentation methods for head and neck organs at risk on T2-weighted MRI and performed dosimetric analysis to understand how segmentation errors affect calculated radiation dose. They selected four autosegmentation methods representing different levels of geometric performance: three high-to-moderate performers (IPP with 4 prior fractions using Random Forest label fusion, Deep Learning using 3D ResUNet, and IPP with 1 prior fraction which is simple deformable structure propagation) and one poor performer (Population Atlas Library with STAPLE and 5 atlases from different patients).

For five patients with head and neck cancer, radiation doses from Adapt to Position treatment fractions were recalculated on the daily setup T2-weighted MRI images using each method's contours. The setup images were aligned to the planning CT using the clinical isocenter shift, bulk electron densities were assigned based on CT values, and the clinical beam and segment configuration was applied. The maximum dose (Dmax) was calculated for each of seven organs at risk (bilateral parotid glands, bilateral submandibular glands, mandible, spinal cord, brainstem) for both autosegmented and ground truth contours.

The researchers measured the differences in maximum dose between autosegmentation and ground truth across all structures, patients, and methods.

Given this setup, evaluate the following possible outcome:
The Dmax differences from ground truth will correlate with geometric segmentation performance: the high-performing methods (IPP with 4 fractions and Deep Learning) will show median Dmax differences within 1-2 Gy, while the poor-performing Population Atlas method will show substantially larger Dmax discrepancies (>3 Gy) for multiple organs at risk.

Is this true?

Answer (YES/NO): NO